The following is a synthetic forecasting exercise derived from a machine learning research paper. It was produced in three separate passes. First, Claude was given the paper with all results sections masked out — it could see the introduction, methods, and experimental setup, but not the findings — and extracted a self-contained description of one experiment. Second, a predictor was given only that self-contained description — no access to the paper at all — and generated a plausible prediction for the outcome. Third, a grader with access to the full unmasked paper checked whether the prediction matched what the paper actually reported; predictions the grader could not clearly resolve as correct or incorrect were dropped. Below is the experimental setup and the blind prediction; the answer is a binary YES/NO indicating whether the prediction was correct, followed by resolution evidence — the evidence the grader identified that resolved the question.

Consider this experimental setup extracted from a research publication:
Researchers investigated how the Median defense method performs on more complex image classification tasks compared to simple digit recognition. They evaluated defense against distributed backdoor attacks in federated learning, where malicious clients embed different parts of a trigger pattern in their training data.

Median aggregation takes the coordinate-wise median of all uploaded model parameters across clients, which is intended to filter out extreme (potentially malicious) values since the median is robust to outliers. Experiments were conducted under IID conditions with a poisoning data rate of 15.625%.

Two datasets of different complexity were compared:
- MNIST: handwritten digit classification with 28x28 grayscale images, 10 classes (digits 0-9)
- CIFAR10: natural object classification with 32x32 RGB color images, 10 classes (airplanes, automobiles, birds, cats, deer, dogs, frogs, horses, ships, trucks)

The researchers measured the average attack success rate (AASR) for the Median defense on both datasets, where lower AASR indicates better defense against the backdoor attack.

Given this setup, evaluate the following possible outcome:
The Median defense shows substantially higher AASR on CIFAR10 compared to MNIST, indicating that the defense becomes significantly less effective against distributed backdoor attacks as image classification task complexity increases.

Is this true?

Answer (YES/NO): YES